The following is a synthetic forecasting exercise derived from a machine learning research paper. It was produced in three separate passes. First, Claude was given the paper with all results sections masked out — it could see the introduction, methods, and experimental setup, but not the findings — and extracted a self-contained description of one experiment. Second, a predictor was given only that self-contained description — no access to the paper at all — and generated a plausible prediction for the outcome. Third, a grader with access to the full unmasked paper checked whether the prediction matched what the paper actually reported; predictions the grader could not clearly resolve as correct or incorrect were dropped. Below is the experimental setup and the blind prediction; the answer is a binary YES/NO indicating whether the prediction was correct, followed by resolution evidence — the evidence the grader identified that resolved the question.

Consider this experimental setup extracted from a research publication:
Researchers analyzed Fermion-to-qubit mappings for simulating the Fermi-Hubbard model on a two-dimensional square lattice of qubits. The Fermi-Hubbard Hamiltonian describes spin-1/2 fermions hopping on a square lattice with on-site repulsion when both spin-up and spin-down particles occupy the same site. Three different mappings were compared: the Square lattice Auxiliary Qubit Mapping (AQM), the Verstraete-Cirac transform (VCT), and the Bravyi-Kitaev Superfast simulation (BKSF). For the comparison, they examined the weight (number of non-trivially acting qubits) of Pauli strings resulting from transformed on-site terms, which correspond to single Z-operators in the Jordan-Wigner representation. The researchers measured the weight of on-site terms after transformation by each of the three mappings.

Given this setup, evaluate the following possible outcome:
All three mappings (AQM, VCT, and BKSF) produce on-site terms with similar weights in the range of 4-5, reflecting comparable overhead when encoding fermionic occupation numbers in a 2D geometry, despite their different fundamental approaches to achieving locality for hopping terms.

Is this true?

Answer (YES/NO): NO